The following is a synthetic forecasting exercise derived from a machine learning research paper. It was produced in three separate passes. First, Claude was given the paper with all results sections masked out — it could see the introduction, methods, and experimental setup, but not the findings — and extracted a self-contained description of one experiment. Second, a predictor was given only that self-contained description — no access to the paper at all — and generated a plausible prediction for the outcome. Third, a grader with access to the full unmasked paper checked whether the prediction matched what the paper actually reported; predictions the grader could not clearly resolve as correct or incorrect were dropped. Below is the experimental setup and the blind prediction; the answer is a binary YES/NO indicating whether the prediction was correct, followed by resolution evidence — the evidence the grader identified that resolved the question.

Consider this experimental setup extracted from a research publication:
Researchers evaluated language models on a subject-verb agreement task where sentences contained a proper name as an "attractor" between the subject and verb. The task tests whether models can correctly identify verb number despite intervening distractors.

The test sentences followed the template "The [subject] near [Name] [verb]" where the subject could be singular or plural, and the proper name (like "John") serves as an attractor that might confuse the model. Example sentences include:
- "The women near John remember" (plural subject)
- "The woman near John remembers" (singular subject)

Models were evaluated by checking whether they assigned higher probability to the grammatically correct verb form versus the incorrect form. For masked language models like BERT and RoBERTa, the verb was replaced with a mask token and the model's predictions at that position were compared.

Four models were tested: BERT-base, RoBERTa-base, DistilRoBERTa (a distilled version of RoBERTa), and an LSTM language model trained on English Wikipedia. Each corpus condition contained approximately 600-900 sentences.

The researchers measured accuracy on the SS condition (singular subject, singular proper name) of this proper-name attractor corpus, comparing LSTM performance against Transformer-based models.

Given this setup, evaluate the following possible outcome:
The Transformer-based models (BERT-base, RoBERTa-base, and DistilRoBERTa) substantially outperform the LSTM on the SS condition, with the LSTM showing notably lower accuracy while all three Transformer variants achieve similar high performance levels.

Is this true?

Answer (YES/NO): NO